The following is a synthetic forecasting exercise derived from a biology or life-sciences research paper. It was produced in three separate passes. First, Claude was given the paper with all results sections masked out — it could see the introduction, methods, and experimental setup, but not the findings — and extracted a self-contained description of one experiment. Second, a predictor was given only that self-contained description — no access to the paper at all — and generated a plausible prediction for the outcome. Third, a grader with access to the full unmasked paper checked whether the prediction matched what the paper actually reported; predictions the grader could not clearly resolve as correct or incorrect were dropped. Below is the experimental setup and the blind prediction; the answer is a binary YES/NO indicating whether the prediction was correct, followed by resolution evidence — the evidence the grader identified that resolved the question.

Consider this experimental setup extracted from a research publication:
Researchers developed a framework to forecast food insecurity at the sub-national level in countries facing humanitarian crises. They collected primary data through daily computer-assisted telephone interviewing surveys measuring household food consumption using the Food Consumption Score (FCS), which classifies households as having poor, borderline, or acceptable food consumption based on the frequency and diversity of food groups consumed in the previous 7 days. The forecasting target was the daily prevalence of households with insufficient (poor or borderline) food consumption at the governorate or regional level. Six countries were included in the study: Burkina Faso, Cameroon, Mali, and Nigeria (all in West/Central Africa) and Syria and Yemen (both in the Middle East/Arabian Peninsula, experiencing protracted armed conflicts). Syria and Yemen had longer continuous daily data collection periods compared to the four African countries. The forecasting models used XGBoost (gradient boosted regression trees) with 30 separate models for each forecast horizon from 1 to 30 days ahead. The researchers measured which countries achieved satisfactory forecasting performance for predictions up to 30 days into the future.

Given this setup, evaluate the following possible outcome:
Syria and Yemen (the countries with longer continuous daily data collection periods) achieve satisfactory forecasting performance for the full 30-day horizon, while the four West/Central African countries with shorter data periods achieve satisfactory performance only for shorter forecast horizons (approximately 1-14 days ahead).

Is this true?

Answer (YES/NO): NO